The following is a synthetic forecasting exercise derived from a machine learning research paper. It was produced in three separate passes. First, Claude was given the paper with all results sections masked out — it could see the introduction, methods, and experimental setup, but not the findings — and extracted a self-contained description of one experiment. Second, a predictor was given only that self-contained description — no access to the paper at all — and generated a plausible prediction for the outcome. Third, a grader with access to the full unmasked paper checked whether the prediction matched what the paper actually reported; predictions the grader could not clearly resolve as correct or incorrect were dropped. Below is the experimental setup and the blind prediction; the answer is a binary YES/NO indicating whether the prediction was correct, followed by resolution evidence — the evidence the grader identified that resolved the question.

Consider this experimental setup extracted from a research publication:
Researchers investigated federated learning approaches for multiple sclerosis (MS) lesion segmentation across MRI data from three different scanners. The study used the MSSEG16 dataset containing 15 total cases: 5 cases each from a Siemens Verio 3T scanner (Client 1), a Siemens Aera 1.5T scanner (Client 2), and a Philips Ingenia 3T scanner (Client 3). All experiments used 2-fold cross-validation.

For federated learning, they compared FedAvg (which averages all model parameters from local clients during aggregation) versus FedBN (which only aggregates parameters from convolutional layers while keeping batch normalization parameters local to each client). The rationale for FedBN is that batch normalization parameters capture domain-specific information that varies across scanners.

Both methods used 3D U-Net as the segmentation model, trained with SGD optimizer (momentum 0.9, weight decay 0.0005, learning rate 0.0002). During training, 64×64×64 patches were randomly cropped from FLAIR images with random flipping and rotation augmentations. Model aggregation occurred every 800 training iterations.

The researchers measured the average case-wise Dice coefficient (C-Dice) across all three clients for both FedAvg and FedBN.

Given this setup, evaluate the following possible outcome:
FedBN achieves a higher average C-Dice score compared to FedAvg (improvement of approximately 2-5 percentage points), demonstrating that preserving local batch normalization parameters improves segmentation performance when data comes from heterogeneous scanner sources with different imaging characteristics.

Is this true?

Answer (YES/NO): NO